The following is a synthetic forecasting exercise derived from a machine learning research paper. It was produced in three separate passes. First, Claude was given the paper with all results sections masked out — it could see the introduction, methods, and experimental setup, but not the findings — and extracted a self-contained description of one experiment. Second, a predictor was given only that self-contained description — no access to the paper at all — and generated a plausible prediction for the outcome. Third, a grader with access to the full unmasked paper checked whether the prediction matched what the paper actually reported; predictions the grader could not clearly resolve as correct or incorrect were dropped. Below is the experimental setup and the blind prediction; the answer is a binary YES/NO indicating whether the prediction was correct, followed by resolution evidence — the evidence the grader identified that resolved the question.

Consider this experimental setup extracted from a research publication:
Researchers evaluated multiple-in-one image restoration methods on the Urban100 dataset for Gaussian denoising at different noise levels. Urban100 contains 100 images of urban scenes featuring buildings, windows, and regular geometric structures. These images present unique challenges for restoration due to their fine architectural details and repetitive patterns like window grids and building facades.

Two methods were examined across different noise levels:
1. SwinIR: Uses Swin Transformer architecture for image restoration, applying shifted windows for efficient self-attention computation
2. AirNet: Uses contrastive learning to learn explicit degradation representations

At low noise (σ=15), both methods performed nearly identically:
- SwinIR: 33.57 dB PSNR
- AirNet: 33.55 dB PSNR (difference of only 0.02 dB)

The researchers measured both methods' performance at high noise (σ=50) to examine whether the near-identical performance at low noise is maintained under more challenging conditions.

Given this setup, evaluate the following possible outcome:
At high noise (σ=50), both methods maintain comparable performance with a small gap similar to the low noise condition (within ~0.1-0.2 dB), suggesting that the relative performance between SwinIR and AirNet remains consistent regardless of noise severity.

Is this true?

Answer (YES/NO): NO